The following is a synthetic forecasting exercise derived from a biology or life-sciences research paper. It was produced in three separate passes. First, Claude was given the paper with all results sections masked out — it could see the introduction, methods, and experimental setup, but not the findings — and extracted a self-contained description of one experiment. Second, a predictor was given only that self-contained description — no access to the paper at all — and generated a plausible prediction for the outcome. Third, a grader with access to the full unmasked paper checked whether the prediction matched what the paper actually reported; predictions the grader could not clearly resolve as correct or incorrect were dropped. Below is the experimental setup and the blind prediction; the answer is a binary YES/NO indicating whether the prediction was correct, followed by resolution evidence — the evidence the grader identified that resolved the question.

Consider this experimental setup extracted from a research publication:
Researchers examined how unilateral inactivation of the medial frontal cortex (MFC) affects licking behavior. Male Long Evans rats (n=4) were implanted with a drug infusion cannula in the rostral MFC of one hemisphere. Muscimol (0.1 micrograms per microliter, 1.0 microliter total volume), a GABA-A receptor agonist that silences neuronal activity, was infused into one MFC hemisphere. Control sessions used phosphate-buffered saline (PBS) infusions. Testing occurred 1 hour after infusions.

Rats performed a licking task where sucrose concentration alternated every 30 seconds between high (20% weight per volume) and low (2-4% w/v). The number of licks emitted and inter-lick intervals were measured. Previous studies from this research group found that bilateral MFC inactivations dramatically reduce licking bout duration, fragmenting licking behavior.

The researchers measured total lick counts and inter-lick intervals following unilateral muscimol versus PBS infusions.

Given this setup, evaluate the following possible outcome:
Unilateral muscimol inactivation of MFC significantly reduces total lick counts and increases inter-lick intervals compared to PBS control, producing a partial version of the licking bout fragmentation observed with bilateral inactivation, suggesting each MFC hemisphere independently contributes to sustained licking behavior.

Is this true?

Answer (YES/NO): NO